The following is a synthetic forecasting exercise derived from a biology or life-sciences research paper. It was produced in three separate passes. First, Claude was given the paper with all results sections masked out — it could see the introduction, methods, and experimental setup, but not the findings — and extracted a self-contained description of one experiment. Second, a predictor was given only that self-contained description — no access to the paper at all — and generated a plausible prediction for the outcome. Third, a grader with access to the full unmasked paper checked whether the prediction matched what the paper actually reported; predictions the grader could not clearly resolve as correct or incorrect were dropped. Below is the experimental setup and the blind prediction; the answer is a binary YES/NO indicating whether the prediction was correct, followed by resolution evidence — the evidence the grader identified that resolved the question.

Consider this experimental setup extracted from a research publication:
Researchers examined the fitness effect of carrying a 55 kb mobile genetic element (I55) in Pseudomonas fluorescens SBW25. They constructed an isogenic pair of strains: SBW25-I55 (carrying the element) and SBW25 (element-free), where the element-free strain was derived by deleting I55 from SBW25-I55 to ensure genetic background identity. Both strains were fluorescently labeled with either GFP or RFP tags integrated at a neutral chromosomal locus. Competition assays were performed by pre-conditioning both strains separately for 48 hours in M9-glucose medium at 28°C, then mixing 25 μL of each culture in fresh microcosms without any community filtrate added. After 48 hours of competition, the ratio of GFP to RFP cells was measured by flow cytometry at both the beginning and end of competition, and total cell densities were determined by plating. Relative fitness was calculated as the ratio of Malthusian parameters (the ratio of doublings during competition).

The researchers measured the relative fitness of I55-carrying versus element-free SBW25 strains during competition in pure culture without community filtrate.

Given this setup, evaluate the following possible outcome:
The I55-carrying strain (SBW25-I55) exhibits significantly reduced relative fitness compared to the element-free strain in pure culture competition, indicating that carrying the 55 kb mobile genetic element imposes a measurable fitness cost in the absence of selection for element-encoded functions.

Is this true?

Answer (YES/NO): YES